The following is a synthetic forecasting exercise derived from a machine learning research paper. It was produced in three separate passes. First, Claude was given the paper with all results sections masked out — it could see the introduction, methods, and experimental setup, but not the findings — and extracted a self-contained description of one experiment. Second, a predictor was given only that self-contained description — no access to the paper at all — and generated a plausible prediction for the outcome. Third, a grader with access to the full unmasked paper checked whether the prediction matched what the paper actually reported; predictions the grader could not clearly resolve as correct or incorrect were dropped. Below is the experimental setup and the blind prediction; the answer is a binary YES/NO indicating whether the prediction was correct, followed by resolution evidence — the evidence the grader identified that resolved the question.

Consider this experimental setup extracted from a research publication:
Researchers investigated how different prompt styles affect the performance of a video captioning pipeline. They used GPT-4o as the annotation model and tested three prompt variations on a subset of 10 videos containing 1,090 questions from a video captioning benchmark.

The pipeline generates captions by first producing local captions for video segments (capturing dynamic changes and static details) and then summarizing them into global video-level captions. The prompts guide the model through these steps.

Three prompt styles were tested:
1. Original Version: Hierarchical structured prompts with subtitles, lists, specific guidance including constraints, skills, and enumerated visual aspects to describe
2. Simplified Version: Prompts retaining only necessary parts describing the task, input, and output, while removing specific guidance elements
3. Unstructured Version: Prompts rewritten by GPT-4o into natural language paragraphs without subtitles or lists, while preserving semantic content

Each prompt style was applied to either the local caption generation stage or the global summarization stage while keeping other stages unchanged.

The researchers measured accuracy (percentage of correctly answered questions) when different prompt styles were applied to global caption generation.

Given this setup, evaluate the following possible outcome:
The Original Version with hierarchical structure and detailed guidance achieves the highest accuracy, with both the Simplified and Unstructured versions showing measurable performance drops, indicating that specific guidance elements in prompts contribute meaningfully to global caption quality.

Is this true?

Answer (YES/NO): NO